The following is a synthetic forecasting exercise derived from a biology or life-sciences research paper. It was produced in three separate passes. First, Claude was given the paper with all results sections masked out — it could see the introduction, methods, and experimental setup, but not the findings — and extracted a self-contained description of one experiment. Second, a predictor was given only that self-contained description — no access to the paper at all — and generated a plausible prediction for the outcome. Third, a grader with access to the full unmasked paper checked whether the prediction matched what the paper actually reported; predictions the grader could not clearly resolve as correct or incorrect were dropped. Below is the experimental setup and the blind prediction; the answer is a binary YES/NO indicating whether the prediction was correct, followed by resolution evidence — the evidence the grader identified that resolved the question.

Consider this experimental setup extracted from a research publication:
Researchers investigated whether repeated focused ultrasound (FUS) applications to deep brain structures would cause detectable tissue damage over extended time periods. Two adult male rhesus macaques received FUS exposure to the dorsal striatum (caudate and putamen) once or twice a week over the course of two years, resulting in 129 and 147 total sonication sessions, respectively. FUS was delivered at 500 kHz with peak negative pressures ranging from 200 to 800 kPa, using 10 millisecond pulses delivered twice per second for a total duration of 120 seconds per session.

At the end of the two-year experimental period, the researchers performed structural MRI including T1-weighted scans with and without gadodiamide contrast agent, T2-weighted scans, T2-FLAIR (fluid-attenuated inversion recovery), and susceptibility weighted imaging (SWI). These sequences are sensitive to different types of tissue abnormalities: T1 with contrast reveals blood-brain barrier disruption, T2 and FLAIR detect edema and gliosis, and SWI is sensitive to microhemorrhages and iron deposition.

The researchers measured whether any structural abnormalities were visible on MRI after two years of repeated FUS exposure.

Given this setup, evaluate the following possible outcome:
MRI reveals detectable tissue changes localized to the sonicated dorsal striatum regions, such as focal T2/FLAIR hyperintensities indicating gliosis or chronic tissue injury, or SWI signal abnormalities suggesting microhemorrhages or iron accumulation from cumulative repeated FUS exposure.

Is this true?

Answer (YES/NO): NO